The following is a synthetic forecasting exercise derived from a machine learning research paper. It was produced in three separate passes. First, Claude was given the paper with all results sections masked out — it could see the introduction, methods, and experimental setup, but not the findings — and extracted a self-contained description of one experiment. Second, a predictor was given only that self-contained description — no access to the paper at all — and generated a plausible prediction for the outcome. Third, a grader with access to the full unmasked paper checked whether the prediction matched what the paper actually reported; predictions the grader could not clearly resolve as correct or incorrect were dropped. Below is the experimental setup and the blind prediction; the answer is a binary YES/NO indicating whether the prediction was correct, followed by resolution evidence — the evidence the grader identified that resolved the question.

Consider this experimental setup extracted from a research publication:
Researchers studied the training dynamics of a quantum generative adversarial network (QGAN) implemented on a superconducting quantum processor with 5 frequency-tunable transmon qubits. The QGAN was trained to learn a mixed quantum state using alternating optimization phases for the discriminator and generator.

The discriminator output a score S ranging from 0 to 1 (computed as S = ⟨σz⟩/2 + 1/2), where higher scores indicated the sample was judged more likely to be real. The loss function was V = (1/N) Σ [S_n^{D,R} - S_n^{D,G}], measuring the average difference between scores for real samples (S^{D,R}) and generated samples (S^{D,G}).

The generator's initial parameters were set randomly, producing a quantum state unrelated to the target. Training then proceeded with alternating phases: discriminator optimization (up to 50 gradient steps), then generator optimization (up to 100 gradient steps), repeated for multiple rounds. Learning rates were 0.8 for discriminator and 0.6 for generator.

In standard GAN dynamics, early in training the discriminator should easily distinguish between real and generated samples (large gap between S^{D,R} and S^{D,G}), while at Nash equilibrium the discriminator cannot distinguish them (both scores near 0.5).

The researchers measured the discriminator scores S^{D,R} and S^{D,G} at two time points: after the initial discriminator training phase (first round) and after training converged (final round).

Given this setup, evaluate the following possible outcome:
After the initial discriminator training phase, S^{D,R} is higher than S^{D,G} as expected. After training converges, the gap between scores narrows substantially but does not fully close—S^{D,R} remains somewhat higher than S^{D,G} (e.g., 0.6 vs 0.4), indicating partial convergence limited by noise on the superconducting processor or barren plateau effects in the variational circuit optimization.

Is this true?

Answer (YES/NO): NO